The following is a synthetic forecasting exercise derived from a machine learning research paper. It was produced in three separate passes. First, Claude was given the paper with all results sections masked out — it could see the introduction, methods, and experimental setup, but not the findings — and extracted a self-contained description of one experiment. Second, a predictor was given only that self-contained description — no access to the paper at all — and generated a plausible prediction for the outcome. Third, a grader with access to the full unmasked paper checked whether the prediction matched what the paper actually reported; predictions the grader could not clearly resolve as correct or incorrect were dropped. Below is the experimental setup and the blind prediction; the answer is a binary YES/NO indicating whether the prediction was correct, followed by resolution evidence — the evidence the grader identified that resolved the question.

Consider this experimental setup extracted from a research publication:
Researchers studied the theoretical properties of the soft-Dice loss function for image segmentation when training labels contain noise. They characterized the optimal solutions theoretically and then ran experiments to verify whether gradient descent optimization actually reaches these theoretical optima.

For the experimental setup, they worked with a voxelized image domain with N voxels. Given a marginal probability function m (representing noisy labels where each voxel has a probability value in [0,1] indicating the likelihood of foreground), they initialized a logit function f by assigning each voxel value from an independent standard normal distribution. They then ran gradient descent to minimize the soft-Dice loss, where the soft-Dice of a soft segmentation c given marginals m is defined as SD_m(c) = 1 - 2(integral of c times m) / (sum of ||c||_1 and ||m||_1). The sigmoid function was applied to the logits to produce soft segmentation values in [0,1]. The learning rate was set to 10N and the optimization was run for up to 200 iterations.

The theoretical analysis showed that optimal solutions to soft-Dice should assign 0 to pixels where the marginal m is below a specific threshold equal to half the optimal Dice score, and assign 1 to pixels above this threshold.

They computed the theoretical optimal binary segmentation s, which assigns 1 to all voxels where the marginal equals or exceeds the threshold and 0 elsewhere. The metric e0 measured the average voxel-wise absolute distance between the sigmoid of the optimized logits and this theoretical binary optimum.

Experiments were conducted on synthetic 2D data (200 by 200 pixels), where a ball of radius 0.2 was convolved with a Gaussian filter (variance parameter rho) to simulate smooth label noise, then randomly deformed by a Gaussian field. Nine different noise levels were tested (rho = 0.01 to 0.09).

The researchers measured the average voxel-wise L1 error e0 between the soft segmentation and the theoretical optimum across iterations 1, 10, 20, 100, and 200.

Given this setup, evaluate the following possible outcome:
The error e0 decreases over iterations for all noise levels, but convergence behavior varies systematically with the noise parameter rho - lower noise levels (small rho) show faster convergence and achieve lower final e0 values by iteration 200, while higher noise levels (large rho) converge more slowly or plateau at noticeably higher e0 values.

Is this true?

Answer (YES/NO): NO